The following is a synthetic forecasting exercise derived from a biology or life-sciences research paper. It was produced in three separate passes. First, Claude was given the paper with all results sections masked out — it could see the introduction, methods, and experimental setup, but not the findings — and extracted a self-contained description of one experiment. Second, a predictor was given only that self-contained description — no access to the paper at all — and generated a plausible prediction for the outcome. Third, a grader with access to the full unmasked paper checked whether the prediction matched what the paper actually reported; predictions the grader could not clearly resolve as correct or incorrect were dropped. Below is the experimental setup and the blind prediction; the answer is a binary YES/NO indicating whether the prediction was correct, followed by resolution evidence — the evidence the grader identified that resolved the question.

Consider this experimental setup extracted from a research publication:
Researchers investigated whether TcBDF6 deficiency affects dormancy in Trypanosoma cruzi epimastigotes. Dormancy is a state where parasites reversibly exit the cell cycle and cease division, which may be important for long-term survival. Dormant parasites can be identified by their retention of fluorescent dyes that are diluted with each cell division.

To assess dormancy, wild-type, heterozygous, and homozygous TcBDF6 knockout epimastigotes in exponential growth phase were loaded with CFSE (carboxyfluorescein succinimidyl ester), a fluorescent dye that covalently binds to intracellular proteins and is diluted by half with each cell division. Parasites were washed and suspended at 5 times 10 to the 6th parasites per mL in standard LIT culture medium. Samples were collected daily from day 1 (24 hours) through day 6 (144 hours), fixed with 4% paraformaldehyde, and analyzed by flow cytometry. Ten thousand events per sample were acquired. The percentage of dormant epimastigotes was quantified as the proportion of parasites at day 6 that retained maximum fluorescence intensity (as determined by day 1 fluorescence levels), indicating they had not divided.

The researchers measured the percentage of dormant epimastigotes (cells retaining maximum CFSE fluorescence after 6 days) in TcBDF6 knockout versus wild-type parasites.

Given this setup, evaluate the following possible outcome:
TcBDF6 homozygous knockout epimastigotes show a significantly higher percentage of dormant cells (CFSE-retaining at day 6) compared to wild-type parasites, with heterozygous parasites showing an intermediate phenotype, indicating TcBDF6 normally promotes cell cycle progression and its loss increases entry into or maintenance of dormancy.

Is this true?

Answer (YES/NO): YES